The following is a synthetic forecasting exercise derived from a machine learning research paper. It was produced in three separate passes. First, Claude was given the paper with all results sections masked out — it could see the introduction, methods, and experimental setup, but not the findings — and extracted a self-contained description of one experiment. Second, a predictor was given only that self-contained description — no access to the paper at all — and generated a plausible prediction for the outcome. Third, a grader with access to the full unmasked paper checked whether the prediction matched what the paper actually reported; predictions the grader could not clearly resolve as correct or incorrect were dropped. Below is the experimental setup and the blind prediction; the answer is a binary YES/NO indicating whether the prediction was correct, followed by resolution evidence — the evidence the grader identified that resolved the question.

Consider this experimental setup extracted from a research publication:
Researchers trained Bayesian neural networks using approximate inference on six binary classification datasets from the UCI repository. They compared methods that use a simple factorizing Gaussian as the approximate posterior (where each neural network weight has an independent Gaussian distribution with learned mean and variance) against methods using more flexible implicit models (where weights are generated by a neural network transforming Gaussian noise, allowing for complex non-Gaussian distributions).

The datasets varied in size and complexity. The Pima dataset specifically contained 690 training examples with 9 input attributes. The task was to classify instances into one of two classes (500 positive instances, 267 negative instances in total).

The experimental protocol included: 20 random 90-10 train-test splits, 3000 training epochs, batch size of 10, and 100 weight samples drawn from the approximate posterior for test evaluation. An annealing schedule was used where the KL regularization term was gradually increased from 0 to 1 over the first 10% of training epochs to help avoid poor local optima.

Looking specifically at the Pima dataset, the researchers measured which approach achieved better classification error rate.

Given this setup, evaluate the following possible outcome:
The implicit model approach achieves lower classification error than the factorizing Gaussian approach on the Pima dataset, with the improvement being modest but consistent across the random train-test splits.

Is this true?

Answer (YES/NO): NO